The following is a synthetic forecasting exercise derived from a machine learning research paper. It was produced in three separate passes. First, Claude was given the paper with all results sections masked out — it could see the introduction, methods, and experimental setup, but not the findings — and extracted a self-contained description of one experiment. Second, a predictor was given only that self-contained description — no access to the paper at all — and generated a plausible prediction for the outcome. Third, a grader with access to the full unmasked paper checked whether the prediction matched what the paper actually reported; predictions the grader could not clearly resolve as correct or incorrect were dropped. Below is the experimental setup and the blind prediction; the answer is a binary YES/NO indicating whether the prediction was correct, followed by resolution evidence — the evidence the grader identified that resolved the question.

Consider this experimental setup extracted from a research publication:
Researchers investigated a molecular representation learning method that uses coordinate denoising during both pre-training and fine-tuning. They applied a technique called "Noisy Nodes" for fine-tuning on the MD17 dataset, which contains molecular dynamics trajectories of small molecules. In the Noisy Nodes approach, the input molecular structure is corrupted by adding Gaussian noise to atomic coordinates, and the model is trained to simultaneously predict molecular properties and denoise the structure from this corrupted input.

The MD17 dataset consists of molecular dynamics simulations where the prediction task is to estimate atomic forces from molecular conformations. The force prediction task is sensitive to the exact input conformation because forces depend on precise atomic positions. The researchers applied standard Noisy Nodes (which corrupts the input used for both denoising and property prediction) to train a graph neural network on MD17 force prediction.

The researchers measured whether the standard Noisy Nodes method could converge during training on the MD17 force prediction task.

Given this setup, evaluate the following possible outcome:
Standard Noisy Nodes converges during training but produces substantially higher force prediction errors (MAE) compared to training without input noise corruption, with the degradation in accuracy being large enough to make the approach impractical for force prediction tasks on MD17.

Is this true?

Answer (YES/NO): NO